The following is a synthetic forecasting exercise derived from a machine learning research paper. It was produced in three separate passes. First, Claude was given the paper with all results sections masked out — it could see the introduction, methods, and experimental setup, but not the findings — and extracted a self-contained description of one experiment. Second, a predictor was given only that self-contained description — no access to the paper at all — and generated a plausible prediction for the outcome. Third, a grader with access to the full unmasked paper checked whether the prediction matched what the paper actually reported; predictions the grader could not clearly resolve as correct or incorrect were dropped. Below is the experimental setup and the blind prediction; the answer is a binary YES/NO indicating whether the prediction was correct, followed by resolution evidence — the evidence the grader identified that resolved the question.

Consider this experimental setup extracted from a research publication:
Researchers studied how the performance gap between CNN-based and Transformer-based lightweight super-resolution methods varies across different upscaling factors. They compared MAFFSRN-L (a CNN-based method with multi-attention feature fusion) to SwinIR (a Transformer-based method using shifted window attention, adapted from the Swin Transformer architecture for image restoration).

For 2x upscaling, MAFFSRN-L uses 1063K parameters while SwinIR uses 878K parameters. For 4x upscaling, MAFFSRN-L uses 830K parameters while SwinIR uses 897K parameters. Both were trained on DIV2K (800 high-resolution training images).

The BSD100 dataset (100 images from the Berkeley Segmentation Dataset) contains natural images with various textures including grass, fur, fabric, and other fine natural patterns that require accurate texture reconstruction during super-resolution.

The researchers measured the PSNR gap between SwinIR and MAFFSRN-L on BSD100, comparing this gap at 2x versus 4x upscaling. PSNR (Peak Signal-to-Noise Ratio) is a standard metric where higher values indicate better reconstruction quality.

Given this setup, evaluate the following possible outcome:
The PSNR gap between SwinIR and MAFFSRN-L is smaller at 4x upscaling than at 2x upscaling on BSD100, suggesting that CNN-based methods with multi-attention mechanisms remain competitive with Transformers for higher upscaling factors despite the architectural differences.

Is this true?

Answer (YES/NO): NO